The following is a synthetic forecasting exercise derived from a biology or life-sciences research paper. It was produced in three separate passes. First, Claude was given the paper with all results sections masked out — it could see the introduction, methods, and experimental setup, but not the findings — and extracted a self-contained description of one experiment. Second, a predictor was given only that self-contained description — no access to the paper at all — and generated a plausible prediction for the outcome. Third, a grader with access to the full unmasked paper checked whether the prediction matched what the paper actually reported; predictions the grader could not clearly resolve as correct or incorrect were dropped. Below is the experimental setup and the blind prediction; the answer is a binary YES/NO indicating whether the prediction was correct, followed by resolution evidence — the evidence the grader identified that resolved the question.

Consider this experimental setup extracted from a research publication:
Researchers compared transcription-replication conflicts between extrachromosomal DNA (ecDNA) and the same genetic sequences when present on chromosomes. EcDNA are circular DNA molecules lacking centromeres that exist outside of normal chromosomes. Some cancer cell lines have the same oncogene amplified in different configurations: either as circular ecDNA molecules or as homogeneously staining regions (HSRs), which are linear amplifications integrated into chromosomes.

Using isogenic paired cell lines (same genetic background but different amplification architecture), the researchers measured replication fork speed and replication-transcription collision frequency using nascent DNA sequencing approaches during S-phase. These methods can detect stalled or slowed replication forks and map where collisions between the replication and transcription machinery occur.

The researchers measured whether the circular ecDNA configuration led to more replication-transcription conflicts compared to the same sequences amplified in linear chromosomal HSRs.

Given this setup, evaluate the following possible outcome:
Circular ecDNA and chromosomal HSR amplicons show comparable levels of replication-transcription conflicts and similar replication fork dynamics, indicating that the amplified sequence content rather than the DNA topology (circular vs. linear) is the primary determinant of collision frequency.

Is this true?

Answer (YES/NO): NO